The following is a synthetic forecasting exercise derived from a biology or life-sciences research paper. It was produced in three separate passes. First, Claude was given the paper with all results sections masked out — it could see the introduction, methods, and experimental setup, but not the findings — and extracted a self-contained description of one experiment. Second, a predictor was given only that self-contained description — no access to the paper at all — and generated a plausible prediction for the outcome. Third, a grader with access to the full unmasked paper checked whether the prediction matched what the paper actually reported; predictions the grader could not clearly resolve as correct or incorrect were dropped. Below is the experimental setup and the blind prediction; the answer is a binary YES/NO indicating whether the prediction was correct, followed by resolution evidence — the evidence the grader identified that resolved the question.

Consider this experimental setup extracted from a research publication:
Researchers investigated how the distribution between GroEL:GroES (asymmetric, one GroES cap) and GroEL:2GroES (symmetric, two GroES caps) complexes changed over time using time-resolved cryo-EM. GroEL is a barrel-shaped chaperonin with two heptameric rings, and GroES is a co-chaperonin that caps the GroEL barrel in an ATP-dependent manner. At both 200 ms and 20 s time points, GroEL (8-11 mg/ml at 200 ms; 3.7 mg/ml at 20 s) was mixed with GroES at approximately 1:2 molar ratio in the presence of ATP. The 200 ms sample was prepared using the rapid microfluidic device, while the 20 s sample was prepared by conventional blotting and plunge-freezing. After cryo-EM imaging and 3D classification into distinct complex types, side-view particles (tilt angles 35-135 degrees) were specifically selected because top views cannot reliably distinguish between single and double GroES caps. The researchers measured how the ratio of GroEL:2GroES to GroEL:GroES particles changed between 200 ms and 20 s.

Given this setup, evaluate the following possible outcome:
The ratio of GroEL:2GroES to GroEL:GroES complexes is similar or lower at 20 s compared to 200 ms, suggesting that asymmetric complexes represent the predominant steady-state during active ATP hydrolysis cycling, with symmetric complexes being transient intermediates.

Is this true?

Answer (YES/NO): NO